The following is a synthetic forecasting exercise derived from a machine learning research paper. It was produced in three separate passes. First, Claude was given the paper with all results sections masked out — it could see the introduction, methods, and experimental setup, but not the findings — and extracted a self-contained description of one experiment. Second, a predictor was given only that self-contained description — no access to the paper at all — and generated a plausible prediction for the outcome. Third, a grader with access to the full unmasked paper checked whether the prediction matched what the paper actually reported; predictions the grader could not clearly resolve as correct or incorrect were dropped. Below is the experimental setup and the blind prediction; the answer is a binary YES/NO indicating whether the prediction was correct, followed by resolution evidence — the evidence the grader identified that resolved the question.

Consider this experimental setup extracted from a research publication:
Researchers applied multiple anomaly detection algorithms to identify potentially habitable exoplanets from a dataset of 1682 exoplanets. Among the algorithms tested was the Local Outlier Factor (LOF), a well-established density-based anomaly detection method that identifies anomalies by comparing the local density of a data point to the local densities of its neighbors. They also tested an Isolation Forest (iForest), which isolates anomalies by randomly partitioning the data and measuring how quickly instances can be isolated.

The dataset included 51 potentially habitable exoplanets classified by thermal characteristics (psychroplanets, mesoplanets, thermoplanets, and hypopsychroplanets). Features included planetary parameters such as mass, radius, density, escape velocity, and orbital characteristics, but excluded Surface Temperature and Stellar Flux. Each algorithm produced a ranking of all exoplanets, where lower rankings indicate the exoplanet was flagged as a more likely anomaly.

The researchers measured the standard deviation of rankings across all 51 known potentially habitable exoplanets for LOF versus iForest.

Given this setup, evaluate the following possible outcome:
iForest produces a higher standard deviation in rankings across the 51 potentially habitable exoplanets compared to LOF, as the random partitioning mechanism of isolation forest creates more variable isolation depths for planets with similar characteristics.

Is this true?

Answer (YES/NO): NO